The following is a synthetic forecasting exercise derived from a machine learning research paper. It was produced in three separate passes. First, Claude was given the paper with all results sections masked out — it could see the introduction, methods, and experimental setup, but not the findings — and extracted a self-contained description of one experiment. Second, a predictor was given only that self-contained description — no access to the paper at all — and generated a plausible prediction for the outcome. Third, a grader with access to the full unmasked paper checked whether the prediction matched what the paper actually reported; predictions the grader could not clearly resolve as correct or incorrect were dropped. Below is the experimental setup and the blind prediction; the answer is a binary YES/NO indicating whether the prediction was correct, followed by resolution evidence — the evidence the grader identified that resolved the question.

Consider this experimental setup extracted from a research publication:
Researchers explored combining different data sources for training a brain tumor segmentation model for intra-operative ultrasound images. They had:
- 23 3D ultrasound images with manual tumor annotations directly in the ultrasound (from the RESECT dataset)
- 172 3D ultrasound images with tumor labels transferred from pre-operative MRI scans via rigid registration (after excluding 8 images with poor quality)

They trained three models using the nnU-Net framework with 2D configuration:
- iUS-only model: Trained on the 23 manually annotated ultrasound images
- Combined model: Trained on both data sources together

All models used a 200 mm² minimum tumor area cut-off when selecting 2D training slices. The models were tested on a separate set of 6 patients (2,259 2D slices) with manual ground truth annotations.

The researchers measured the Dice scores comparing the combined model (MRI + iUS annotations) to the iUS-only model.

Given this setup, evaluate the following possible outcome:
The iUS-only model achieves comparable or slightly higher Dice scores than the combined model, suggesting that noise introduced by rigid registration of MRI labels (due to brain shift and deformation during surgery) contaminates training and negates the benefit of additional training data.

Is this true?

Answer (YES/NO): NO